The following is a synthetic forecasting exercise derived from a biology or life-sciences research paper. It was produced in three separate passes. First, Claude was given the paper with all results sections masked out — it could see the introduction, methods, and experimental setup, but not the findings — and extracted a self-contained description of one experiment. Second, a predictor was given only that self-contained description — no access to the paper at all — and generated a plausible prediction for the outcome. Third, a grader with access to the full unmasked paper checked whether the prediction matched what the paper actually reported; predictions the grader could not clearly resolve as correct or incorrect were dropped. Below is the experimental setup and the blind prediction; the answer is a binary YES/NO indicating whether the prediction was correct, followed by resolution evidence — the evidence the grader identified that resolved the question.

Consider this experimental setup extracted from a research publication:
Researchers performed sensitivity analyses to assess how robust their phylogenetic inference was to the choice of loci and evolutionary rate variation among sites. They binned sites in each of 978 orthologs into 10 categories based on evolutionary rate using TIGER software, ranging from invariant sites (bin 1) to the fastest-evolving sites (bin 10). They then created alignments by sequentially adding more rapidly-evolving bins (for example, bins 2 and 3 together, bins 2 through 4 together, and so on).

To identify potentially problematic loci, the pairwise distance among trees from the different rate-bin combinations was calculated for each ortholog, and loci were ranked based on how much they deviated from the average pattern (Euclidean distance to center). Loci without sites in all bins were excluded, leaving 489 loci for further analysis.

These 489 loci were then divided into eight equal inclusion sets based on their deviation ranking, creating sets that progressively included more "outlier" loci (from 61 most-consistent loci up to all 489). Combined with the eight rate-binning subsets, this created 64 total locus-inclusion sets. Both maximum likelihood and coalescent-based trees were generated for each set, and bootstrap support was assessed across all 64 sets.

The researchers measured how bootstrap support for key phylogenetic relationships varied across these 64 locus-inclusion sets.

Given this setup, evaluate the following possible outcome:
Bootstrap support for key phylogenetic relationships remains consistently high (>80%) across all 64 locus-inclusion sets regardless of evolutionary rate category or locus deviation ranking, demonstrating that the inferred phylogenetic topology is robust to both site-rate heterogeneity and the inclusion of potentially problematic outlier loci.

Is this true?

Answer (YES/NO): NO